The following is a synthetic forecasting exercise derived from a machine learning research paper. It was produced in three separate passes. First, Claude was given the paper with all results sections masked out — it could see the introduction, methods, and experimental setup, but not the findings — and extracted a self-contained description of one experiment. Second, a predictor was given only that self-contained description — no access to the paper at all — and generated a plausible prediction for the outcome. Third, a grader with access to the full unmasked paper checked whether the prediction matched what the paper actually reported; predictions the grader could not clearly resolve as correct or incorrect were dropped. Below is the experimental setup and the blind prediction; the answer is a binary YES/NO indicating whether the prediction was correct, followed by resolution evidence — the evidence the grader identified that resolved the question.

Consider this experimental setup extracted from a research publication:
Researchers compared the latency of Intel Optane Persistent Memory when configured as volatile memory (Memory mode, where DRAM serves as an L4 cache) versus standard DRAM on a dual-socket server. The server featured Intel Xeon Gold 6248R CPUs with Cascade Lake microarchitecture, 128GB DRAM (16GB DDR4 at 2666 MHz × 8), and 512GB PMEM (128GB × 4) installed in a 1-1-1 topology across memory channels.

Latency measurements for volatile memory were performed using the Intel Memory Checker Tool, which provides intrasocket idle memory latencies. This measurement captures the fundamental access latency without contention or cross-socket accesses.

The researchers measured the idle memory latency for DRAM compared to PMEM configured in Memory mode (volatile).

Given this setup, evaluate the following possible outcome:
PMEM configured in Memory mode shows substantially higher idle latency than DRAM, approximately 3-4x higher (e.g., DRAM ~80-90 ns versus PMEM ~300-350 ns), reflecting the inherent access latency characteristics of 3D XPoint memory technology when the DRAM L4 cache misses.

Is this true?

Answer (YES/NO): NO